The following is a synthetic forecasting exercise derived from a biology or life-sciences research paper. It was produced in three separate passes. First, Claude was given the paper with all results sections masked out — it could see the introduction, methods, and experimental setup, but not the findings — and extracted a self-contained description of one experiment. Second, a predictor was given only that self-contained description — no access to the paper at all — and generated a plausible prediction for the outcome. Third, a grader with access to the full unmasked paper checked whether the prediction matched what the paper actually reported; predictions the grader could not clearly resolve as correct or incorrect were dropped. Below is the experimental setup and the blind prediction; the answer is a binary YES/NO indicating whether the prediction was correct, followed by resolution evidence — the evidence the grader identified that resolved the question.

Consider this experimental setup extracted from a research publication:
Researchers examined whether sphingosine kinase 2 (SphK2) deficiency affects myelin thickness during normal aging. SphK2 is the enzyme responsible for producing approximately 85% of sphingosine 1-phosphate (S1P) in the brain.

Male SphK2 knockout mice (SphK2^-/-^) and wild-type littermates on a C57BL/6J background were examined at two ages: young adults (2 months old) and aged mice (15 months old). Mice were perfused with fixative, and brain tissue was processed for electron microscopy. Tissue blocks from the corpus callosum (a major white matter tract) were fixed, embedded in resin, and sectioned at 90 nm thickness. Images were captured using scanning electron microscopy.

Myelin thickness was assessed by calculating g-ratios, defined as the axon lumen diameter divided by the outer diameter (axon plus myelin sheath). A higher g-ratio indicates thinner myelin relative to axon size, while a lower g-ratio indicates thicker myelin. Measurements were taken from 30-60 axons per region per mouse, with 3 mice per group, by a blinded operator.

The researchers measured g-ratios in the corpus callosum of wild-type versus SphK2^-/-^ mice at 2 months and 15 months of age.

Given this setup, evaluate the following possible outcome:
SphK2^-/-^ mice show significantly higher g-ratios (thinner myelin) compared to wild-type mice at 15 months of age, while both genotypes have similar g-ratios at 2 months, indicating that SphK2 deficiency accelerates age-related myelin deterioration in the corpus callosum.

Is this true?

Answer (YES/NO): YES